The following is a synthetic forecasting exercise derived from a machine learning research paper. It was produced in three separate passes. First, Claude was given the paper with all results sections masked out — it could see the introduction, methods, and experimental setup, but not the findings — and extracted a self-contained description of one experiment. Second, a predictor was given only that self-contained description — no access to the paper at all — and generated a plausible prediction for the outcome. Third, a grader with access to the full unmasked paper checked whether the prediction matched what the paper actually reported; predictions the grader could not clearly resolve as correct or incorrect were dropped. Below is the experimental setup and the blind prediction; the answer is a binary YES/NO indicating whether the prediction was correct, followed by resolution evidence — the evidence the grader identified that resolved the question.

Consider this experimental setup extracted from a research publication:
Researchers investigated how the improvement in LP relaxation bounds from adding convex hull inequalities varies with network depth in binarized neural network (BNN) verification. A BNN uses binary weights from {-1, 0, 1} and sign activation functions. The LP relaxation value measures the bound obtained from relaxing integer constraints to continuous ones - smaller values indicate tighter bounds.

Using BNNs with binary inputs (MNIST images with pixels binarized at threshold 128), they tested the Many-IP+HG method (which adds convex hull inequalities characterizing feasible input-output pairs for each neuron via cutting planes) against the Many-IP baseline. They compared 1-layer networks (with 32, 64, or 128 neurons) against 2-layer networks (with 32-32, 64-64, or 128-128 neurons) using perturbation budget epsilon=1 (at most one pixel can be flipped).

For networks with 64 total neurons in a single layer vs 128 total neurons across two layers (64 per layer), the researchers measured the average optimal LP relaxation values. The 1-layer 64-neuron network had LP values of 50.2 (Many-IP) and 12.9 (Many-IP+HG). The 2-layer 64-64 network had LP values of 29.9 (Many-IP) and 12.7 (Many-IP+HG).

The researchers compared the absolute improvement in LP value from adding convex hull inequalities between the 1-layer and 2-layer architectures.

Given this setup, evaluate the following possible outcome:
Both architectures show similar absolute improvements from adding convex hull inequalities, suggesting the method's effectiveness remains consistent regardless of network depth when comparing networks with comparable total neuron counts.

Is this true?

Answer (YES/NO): NO